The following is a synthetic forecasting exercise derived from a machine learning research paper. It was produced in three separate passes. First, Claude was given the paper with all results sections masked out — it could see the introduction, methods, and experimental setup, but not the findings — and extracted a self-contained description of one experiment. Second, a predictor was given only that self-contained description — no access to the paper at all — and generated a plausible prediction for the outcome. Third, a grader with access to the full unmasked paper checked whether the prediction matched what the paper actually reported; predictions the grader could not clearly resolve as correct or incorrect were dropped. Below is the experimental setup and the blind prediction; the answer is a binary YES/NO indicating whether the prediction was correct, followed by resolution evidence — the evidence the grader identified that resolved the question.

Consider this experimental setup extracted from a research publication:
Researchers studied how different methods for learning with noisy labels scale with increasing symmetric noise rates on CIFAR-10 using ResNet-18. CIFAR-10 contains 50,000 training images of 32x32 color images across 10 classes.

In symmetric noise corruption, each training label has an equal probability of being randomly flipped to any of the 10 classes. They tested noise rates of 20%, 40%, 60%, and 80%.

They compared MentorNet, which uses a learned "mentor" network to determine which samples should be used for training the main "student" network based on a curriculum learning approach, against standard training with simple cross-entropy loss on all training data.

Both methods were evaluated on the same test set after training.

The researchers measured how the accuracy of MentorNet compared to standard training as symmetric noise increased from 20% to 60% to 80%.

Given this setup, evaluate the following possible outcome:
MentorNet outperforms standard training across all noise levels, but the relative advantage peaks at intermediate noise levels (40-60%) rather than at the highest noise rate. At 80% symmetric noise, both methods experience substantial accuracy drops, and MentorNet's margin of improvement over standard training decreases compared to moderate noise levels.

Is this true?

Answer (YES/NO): NO